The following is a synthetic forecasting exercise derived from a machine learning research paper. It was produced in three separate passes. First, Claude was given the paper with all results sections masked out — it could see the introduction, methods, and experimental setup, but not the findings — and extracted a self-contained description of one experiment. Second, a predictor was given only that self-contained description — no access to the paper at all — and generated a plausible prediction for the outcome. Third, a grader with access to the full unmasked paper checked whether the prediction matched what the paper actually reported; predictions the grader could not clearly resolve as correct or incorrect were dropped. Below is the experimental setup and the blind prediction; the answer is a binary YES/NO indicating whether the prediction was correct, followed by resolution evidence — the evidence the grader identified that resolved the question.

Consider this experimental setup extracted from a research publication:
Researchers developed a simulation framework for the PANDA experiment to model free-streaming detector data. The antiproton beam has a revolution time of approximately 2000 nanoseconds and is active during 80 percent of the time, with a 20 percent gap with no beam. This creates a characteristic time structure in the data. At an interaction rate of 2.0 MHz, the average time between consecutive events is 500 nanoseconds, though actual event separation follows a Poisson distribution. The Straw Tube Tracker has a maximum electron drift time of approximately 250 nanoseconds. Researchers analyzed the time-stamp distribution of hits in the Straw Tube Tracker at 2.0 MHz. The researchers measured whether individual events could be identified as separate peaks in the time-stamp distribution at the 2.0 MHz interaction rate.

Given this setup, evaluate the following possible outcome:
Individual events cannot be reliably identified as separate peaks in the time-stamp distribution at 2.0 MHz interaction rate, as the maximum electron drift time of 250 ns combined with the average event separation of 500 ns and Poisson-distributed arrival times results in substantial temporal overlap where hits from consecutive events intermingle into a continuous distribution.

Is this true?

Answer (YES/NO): NO